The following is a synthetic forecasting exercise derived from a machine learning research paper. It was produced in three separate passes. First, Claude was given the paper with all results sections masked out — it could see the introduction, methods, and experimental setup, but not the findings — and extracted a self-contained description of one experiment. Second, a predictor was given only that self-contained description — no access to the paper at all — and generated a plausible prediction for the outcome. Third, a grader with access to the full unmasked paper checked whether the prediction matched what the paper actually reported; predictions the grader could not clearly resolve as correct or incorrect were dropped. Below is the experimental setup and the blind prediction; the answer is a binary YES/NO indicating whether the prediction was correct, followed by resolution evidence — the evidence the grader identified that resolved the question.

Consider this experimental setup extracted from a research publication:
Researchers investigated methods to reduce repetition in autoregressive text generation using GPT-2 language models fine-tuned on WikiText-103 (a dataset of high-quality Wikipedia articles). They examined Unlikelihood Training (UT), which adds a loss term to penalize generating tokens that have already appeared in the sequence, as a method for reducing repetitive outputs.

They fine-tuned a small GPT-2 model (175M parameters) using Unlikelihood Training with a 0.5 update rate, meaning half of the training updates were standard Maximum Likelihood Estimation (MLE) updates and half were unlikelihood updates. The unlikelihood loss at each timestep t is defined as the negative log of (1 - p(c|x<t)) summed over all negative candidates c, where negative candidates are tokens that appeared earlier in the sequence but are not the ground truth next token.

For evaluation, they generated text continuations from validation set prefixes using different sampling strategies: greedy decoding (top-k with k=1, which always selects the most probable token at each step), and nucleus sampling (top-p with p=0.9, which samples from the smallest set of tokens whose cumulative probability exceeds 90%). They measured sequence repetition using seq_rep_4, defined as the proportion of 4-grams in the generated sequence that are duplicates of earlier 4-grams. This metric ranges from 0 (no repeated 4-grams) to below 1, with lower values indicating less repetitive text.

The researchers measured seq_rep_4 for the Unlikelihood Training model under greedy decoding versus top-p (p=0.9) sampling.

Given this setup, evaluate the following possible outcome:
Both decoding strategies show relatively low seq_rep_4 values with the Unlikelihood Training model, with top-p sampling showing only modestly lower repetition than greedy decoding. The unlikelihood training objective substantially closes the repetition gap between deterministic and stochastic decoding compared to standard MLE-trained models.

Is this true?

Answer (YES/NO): NO